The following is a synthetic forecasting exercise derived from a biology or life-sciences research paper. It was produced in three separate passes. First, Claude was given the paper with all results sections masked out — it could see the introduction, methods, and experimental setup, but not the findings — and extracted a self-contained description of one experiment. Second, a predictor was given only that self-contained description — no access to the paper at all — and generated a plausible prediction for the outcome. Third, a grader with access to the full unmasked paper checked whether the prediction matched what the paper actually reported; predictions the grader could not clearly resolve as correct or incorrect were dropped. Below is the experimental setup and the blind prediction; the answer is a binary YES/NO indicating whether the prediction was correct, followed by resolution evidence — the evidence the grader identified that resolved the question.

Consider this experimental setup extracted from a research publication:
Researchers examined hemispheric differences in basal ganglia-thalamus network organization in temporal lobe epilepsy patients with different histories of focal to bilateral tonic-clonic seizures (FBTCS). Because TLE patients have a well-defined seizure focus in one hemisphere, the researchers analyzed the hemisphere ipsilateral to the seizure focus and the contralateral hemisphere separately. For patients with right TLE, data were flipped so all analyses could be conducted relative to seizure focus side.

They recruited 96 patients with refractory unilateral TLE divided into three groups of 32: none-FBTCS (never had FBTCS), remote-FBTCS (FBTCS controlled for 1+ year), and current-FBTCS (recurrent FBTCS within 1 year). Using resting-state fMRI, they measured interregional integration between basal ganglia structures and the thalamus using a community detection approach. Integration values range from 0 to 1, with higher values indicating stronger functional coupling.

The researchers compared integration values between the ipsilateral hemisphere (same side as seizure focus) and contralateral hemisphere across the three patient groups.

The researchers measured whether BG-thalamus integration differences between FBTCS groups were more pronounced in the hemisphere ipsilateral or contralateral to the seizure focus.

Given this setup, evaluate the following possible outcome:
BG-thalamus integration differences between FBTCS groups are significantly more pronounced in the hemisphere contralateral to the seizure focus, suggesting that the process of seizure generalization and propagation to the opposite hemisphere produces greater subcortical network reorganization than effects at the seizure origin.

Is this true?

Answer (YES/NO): NO